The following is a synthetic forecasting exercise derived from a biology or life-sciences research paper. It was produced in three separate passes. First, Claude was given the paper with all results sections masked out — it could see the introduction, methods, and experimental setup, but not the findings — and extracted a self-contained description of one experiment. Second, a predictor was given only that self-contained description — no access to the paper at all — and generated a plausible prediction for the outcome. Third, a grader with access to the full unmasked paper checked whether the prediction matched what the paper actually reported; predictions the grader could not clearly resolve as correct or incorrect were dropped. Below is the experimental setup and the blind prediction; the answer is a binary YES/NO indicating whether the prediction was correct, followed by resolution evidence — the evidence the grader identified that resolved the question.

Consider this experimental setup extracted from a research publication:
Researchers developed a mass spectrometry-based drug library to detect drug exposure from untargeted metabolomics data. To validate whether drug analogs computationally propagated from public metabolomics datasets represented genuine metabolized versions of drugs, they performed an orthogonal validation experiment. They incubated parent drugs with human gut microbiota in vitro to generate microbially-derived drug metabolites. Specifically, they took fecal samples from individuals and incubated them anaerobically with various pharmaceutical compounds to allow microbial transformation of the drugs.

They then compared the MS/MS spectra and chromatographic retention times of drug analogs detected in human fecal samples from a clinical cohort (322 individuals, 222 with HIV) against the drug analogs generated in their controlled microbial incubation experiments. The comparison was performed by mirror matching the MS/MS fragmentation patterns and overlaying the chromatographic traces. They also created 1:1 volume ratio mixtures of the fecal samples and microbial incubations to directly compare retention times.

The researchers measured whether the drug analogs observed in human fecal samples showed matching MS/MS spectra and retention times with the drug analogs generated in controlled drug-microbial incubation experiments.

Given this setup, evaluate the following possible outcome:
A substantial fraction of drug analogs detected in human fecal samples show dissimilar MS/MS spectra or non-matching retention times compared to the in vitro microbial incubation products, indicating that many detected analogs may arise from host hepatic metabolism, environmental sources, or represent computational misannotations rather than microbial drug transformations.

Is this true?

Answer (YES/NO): NO